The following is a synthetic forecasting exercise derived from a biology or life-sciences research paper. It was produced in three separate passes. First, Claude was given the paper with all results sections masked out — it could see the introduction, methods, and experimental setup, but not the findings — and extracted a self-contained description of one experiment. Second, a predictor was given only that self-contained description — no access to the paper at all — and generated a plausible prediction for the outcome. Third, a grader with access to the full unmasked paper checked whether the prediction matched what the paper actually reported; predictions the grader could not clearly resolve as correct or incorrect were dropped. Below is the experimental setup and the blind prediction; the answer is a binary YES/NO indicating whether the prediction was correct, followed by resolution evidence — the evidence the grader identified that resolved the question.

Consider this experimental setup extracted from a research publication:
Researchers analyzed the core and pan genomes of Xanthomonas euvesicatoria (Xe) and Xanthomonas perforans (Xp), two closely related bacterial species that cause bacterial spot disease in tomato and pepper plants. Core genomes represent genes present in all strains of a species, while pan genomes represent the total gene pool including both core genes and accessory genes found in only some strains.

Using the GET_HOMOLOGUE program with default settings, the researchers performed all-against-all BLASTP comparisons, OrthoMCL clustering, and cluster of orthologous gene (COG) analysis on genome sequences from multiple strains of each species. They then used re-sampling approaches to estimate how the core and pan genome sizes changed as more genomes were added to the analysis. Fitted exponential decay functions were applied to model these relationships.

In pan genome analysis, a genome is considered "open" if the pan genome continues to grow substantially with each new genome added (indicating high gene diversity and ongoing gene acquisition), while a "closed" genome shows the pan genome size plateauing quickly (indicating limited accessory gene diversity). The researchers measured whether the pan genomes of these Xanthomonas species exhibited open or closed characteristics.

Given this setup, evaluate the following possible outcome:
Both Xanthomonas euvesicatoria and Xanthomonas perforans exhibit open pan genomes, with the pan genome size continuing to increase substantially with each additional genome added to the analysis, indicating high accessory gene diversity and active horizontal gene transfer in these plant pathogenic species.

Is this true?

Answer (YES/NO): YES